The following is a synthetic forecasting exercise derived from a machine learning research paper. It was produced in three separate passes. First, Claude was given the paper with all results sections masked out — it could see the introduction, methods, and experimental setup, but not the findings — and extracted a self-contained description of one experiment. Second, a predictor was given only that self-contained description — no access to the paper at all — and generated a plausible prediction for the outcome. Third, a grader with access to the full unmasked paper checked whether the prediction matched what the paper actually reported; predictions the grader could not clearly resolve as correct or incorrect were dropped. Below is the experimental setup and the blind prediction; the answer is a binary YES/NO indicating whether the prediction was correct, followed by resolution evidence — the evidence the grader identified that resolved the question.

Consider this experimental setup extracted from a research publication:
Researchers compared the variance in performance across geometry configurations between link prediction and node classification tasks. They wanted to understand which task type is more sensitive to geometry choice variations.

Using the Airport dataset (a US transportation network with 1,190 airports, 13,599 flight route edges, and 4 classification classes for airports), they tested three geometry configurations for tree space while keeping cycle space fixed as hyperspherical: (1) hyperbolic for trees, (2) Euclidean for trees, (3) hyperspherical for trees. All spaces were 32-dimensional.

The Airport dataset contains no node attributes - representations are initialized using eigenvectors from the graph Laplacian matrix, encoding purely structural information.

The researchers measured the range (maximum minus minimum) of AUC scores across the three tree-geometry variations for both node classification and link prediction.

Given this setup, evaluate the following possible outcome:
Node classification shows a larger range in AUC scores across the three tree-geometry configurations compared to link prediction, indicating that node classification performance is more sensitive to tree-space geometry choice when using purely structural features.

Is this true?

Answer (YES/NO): YES